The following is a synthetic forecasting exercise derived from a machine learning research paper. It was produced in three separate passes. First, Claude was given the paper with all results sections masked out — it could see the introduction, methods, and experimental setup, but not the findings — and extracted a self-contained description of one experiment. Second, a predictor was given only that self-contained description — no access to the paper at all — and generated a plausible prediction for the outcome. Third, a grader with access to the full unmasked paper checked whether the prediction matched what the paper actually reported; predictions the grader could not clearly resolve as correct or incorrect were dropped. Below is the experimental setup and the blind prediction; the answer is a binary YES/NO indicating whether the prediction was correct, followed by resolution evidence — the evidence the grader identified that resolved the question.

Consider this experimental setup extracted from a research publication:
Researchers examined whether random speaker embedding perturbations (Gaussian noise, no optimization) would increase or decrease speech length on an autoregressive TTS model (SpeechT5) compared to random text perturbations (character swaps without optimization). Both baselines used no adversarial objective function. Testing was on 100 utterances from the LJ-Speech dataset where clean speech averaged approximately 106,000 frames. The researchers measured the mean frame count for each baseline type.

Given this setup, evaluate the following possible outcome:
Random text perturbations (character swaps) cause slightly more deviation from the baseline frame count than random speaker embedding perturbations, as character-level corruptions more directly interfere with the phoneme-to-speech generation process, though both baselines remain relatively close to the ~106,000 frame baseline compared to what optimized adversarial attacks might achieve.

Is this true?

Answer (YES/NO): NO